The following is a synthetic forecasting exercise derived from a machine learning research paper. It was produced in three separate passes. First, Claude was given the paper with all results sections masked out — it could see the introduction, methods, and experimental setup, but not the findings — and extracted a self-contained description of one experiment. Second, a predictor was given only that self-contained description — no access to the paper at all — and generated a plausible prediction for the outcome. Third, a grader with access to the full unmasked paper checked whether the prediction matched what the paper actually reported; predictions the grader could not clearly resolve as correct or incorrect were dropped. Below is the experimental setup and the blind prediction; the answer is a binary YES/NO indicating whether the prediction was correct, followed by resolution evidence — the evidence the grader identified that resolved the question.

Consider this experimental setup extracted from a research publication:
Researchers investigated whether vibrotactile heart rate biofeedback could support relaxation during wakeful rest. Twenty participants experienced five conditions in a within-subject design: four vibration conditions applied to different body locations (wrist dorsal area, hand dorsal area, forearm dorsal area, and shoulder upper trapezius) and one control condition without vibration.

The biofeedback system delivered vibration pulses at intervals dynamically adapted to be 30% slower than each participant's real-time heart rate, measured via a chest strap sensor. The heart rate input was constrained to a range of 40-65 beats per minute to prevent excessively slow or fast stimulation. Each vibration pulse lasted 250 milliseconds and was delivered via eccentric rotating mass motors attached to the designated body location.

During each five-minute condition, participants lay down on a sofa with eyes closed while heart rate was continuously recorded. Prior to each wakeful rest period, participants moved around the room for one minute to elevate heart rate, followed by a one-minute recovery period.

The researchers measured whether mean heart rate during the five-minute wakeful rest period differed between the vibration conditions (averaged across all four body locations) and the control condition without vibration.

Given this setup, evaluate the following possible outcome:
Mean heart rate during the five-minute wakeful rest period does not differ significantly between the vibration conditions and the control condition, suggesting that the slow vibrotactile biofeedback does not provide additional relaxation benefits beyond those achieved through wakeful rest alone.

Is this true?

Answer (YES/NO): NO